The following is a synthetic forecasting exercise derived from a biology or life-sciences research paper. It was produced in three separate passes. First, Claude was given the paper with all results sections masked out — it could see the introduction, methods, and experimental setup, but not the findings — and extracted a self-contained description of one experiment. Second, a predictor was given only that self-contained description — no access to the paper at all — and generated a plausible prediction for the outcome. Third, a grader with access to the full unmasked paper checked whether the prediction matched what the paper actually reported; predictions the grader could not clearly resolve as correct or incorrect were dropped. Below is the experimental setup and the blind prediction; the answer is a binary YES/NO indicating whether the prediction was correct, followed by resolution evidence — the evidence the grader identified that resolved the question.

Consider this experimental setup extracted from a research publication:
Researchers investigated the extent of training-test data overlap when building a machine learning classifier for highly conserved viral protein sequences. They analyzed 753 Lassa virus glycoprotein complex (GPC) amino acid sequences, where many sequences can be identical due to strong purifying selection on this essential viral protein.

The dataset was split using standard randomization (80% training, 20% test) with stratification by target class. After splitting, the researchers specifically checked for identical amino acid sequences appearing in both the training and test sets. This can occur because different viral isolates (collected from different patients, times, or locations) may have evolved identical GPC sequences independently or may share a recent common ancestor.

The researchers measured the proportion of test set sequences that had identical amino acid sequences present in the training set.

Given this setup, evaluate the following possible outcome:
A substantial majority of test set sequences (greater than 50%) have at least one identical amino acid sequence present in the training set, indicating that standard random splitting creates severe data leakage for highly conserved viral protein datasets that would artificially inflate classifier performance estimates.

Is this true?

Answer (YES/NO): NO